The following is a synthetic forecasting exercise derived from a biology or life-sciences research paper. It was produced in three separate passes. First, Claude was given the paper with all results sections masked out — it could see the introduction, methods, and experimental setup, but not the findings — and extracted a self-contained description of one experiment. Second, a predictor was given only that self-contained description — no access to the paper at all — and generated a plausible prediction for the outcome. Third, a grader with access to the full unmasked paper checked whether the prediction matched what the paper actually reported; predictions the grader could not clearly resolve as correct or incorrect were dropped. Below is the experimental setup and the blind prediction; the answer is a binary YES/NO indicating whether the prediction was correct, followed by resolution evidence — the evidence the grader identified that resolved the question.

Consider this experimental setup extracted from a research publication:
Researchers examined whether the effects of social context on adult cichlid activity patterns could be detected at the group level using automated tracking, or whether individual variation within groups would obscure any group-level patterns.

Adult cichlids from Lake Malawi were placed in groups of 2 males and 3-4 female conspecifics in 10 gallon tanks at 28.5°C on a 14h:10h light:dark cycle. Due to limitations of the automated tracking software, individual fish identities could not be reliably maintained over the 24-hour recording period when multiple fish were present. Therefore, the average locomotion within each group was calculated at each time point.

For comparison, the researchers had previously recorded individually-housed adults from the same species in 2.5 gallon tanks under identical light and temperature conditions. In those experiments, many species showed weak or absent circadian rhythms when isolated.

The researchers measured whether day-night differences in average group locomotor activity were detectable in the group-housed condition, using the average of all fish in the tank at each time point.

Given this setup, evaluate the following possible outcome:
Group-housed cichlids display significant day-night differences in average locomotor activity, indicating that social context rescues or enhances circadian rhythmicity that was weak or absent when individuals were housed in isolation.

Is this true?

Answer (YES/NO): NO